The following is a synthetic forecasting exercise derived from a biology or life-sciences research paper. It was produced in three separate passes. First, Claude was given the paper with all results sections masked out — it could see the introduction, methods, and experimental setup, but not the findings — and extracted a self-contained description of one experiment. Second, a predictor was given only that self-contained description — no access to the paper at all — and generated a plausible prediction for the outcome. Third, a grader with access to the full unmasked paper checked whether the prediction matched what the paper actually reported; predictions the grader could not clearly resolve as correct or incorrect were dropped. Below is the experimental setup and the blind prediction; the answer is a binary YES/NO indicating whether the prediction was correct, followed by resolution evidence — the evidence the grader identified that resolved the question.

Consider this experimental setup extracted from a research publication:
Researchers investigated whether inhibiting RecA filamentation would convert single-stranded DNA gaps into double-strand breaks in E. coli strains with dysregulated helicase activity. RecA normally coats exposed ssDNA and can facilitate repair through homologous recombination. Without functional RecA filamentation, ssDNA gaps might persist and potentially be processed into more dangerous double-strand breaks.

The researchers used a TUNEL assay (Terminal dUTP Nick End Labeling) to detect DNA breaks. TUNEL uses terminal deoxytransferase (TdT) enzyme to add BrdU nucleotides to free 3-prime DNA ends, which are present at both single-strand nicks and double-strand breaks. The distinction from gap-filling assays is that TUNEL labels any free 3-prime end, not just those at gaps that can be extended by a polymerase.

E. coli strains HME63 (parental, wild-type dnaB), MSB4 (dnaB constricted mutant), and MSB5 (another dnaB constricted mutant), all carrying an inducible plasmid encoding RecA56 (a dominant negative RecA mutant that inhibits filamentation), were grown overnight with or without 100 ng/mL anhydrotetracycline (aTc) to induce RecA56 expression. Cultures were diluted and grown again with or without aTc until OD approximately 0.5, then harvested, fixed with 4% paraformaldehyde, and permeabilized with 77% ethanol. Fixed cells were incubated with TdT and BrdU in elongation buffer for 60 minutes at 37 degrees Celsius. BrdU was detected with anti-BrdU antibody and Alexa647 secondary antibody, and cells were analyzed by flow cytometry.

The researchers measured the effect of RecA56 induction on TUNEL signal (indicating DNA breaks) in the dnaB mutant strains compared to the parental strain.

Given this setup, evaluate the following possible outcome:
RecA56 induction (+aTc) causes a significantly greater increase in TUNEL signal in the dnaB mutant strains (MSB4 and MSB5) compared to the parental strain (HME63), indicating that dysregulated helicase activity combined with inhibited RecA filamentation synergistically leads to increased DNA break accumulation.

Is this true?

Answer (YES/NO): YES